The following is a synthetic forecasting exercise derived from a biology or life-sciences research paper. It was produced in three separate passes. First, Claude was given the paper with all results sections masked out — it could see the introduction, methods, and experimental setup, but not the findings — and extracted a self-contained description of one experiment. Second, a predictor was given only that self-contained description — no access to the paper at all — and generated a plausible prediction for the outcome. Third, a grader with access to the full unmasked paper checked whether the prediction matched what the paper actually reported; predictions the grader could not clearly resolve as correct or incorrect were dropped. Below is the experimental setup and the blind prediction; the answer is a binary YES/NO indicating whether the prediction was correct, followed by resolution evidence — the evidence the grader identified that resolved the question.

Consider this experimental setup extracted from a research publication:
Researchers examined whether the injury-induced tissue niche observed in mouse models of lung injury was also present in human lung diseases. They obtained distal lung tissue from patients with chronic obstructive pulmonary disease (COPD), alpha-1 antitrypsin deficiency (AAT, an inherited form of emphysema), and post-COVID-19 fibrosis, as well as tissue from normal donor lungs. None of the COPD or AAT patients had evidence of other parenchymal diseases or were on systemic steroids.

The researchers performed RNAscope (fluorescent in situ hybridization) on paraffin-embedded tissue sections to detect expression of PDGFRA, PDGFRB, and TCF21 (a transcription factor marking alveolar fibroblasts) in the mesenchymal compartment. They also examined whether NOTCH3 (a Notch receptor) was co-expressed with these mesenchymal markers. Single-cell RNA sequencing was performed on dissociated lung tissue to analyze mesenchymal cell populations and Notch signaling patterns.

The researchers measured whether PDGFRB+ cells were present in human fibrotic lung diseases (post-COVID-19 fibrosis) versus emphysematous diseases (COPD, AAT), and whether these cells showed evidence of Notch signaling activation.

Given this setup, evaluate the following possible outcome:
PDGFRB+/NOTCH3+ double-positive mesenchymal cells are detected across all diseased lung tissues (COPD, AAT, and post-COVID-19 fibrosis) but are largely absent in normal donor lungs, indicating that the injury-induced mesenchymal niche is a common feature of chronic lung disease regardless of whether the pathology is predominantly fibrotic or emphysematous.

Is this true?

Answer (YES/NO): NO